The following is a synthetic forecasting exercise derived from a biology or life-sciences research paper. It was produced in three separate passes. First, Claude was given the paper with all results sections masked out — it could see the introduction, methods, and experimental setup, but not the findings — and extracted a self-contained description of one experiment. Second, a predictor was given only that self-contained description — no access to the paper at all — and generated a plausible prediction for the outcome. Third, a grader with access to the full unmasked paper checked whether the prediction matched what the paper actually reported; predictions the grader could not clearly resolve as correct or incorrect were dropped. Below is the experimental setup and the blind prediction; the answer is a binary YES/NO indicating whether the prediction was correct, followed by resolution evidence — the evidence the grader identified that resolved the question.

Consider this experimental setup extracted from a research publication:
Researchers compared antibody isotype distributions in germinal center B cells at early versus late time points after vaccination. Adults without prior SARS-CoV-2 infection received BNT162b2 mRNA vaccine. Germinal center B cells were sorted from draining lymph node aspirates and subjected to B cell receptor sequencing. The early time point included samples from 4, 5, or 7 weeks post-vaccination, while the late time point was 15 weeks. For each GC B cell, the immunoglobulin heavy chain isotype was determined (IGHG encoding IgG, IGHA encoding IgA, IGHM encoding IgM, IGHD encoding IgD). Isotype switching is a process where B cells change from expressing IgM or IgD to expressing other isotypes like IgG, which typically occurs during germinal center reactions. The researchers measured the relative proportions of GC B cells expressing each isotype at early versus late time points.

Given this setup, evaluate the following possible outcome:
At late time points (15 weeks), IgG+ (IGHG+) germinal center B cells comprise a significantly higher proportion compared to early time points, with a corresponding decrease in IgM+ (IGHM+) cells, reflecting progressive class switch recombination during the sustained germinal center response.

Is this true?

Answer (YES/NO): NO